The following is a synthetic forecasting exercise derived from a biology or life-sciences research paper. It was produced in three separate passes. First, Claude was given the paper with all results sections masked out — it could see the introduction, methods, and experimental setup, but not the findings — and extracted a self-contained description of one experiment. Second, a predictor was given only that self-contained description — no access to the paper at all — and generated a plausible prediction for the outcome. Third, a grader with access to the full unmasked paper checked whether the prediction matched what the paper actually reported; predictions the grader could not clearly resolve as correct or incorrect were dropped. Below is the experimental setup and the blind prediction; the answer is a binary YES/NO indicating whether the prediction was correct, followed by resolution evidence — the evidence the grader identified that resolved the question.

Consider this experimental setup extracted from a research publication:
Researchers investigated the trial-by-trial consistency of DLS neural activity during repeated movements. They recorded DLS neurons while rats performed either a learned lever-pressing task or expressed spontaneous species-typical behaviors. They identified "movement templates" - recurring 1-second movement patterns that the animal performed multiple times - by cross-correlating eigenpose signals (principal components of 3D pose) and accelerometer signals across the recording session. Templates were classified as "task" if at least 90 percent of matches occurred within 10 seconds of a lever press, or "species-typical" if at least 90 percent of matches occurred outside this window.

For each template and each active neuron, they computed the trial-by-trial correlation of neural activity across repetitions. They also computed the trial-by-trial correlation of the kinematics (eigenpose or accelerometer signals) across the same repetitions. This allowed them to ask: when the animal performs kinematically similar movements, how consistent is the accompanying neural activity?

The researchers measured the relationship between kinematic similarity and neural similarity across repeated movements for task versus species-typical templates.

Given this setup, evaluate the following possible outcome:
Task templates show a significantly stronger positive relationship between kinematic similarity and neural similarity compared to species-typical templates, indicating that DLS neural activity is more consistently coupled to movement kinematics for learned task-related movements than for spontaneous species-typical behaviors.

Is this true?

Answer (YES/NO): YES